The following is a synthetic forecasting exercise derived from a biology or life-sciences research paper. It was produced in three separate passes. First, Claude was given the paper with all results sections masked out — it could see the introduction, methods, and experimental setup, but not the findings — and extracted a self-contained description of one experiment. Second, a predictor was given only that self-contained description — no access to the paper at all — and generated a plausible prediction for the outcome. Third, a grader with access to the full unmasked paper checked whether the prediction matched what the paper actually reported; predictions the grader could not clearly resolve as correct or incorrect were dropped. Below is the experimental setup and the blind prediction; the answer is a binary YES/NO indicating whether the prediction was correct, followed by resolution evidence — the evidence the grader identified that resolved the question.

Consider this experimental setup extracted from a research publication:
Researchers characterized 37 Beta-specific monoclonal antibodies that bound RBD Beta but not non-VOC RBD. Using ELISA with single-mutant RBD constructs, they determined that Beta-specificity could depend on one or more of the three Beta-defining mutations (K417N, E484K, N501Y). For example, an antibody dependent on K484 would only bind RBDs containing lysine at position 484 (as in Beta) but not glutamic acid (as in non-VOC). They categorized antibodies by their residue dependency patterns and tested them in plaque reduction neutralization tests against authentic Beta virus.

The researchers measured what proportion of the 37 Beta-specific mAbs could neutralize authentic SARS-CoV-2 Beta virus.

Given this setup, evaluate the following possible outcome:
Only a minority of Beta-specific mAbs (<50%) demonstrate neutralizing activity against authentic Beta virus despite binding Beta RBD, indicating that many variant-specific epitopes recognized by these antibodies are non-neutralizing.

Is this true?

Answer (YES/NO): NO